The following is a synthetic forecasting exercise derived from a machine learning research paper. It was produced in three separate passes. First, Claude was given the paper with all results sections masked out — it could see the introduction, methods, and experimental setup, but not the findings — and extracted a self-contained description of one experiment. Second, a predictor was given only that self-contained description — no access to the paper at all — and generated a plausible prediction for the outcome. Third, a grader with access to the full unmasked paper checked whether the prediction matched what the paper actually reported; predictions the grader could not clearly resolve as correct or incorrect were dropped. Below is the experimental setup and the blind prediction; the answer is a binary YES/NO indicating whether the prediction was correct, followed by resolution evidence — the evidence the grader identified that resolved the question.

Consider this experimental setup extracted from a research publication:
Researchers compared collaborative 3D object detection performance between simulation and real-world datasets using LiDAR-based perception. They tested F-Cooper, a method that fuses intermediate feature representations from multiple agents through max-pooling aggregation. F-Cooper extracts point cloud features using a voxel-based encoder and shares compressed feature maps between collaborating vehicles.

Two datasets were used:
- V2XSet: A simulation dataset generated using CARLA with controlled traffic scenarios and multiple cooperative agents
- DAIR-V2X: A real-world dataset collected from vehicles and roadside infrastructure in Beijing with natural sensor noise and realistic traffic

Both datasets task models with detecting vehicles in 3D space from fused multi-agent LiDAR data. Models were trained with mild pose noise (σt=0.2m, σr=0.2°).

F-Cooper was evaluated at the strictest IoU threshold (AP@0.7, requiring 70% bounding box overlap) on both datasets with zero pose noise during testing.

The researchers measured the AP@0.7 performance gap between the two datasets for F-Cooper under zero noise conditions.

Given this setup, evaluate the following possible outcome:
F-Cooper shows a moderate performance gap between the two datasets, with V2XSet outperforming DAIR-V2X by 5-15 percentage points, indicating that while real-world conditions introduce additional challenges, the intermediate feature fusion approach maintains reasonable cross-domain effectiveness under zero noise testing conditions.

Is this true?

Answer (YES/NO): NO